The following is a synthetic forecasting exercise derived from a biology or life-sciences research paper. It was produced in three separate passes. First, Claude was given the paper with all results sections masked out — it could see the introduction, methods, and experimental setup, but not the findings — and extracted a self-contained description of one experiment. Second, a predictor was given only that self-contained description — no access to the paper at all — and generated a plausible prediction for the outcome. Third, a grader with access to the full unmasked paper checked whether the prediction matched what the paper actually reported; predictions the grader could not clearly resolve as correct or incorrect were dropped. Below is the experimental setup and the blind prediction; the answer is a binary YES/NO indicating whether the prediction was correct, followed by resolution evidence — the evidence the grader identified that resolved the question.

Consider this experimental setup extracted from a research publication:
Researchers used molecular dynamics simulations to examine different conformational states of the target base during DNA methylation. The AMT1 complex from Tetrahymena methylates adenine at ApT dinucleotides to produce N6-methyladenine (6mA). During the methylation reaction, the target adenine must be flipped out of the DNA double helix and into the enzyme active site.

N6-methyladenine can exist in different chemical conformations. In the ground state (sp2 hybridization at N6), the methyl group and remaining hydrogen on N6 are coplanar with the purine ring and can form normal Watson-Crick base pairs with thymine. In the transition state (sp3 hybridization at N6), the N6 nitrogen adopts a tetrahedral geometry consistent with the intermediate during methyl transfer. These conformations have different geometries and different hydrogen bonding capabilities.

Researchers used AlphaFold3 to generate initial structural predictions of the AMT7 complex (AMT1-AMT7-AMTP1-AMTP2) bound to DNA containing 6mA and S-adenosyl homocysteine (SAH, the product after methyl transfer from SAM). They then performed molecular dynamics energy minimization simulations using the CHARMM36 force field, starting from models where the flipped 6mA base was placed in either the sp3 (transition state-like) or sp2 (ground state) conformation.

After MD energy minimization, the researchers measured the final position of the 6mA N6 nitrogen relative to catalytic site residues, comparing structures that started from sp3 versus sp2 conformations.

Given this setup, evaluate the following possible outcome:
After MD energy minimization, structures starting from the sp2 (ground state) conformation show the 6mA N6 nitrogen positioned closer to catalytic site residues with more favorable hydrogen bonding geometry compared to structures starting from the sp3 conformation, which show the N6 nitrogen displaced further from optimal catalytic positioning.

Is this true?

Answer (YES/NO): NO